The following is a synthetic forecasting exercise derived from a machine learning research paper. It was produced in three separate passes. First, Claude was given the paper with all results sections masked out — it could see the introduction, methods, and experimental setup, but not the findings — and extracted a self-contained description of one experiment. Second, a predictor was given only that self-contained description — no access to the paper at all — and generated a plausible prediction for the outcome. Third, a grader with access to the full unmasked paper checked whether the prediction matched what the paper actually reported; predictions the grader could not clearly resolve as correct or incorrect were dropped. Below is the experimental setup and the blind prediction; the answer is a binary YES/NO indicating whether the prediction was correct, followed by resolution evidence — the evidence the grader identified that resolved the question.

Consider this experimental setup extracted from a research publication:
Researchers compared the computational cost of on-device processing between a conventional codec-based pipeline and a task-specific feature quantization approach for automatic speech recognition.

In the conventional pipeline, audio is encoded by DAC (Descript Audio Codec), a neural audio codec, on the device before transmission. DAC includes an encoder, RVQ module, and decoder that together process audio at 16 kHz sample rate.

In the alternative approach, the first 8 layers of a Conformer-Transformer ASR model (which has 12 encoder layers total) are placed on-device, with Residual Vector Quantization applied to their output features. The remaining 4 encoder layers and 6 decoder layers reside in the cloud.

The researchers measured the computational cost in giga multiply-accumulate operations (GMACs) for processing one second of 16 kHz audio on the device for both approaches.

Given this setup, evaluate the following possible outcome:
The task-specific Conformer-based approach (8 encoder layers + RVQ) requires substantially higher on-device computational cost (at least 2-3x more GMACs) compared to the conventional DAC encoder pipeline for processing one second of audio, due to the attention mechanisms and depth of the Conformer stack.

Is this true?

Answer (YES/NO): NO